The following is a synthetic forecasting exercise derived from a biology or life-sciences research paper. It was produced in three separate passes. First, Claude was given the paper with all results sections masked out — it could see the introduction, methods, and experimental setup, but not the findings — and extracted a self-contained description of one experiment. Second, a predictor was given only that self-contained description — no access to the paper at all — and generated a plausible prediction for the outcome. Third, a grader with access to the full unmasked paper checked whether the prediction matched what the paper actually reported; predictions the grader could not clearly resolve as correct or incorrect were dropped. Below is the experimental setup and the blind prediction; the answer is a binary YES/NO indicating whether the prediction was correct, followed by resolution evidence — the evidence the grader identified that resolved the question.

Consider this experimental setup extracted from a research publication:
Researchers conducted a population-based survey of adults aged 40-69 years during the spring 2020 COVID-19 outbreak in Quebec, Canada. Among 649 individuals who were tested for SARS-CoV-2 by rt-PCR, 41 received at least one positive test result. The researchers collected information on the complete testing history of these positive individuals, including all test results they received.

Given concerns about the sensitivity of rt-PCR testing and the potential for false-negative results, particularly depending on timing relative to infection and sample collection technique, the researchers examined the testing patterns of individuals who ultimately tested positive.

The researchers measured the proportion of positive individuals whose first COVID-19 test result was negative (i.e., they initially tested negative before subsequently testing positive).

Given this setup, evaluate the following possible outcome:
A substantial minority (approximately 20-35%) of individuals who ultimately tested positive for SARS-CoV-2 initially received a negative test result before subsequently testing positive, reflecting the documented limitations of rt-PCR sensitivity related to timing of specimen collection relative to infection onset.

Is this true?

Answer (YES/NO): YES